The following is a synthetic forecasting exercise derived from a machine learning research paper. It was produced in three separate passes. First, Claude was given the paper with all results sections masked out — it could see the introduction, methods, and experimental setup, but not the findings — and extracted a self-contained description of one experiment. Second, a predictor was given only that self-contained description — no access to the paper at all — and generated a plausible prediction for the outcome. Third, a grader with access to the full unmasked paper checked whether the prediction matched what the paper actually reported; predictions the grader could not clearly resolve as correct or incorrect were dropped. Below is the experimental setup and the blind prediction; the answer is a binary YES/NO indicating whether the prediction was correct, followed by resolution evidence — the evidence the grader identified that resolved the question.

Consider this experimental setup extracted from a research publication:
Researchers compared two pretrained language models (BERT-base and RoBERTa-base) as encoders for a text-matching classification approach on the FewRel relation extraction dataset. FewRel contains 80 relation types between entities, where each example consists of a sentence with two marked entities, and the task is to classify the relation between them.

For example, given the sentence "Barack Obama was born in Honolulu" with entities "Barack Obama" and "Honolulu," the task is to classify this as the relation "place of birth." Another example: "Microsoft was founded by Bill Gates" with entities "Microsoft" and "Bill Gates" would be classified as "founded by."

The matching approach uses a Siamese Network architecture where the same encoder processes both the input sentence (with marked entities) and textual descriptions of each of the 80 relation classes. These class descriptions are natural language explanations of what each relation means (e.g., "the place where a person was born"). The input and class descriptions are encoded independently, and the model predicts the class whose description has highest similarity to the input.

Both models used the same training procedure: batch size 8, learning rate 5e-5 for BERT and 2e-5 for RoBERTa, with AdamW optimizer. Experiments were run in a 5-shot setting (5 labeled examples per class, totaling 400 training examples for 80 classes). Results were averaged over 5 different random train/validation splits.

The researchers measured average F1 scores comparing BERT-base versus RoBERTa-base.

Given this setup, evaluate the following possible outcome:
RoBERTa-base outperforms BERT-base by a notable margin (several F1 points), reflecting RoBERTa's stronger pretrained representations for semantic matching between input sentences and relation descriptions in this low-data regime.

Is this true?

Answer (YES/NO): NO